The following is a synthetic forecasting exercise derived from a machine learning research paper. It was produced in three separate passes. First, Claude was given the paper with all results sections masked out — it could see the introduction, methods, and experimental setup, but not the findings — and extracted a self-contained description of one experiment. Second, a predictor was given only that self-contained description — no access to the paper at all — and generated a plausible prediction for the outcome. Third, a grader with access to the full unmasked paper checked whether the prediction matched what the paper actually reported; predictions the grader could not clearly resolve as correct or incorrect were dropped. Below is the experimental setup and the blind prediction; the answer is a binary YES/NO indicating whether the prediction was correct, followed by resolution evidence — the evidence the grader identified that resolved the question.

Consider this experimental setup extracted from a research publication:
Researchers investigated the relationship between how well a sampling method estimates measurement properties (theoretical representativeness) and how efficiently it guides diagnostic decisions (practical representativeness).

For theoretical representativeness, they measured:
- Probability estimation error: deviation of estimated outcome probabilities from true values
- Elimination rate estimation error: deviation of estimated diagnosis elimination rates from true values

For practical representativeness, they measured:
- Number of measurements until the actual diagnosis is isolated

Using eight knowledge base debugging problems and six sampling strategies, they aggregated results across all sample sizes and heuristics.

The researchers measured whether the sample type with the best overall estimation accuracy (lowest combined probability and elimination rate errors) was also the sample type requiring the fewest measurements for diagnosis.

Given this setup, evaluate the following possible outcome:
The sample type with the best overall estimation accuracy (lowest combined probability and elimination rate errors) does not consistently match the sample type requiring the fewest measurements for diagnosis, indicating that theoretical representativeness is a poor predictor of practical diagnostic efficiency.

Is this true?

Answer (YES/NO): YES